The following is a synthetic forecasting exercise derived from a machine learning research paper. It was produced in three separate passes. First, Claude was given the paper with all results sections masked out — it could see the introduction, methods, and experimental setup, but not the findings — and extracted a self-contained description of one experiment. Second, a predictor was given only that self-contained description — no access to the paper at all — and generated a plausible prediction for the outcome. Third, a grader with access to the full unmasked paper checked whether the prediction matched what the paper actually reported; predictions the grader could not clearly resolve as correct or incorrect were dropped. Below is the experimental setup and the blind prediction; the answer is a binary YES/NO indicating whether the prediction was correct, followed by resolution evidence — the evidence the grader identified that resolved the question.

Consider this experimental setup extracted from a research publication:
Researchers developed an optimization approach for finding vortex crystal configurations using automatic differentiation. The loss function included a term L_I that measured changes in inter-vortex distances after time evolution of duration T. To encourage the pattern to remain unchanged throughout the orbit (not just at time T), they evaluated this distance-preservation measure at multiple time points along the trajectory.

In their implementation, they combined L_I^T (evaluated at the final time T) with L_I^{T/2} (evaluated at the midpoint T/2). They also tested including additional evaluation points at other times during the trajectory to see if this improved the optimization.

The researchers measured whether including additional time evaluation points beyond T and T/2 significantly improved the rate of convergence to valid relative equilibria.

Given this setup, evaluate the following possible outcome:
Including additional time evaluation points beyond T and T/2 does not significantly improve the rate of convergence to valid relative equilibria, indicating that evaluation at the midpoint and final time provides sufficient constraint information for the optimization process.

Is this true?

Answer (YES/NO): YES